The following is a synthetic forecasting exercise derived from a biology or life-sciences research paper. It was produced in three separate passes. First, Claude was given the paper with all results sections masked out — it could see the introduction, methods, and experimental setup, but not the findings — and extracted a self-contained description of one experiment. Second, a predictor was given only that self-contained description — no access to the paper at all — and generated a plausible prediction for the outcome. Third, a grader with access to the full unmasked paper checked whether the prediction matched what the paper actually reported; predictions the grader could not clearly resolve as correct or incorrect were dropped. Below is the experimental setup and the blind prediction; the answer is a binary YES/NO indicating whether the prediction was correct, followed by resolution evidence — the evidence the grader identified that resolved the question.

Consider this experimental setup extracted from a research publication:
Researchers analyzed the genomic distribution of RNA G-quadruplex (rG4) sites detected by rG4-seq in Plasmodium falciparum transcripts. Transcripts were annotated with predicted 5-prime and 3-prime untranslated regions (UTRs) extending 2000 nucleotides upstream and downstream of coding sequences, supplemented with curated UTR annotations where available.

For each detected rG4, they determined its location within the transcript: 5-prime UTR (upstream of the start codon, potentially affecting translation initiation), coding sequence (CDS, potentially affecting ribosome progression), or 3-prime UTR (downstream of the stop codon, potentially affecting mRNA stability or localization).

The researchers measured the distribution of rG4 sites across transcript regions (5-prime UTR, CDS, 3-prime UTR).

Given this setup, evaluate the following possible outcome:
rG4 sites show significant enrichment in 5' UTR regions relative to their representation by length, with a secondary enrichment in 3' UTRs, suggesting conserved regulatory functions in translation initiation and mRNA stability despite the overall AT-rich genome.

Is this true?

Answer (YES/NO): NO